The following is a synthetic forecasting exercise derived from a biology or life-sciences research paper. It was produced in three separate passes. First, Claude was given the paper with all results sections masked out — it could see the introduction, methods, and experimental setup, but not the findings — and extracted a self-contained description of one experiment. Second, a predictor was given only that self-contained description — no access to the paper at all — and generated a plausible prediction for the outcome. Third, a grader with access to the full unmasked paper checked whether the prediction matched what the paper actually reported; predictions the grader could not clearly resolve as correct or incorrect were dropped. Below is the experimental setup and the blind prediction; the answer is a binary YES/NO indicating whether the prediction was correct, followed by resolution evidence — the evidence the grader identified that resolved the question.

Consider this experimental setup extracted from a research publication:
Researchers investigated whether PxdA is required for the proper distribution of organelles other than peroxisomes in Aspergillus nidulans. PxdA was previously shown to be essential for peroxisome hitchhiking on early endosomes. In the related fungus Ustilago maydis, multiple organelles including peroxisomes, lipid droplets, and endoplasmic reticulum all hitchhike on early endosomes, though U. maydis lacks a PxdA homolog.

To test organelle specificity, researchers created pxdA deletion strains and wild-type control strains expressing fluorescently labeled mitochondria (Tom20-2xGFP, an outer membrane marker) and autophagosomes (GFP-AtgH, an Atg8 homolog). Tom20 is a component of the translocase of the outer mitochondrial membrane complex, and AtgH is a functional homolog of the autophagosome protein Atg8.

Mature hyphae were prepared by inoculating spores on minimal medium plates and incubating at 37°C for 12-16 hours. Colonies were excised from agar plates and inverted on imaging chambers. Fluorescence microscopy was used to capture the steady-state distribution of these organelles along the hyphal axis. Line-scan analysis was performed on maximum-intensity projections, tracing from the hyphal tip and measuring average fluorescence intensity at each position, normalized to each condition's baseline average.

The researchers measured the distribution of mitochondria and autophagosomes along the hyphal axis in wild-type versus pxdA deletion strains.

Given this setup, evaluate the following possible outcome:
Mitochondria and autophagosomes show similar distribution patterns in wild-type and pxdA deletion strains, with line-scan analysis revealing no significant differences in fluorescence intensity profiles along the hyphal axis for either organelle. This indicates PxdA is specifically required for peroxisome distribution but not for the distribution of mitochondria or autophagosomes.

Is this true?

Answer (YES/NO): YES